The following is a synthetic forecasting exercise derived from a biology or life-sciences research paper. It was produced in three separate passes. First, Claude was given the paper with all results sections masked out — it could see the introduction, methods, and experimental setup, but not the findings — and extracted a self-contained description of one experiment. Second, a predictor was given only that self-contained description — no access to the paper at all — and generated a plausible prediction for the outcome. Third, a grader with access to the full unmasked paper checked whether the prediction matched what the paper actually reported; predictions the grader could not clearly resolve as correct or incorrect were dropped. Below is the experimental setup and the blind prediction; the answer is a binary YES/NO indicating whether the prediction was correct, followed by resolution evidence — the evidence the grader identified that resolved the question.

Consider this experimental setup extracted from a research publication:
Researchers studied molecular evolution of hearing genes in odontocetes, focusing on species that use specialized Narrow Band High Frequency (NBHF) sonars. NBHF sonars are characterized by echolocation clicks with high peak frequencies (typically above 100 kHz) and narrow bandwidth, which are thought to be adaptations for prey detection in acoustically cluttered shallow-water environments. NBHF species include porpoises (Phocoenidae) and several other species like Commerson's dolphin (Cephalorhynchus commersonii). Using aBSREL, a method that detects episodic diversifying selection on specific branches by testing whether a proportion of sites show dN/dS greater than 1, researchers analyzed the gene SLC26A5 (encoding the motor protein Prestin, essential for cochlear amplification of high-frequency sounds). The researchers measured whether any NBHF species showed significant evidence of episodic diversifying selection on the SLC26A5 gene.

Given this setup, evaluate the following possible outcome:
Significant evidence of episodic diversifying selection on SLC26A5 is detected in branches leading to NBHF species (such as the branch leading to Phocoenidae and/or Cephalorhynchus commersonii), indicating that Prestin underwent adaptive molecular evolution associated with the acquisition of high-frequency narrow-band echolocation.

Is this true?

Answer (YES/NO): YES